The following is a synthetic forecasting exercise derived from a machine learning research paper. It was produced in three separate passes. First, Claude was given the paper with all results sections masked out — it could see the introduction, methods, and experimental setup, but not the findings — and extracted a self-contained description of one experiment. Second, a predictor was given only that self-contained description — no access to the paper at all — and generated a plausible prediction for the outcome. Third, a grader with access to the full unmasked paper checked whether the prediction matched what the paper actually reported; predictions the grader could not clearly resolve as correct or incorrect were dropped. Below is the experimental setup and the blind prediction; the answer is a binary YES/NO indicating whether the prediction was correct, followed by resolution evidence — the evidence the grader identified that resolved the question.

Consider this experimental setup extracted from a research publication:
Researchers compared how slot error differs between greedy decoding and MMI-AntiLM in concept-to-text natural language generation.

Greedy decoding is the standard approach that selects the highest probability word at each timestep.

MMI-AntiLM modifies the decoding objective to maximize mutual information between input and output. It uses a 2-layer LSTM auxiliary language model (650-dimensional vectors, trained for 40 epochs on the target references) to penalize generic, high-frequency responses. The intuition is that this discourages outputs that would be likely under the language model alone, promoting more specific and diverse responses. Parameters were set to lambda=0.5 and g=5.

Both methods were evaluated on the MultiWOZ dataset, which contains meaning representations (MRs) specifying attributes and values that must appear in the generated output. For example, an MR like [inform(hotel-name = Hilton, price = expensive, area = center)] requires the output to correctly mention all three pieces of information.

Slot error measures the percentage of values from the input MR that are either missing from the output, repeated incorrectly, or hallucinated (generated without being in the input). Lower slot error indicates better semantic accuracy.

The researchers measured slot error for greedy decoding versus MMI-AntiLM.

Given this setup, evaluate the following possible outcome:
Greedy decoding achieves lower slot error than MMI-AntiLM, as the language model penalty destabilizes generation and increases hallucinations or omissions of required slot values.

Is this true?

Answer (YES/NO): NO